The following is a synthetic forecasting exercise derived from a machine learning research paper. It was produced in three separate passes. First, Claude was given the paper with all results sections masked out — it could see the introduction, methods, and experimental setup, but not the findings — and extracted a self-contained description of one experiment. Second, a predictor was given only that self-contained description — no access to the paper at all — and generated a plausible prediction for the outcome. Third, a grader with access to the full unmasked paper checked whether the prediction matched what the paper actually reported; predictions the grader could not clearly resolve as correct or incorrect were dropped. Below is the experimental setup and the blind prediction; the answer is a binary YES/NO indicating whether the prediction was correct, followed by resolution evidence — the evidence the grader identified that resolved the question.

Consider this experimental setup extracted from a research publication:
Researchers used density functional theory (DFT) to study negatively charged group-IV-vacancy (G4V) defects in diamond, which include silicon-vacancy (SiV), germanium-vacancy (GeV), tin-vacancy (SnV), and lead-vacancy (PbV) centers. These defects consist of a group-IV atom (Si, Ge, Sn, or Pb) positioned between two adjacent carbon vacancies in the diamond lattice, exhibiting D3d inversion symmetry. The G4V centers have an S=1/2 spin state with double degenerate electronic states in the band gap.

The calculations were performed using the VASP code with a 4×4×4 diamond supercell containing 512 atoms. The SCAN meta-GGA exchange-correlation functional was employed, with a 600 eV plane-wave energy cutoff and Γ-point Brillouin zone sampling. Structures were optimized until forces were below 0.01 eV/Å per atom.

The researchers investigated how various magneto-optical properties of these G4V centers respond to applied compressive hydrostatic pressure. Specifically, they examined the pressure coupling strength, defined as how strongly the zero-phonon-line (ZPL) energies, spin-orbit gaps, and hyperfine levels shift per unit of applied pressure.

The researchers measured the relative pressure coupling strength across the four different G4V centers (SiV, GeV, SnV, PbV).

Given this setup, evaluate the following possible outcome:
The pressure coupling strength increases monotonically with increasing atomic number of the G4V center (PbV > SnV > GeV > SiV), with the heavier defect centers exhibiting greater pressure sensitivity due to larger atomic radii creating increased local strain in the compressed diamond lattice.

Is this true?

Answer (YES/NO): YES